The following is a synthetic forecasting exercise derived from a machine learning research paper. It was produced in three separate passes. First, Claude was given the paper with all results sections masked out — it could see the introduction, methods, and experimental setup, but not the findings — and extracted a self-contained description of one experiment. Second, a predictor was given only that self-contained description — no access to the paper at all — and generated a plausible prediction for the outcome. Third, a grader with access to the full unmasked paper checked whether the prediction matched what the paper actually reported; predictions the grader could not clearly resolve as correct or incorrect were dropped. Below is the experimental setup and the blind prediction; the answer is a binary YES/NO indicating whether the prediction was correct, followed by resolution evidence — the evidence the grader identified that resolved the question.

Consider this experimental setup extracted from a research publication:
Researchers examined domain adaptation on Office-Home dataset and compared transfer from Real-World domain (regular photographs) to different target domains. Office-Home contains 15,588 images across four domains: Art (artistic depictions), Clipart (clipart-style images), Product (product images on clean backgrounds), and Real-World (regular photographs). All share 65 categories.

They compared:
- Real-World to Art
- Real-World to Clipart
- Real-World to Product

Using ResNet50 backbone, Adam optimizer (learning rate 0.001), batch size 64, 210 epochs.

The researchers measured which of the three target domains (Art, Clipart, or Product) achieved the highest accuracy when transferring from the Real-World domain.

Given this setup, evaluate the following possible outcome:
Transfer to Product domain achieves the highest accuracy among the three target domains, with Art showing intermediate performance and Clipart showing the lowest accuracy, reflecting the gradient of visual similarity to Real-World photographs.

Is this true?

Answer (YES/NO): YES